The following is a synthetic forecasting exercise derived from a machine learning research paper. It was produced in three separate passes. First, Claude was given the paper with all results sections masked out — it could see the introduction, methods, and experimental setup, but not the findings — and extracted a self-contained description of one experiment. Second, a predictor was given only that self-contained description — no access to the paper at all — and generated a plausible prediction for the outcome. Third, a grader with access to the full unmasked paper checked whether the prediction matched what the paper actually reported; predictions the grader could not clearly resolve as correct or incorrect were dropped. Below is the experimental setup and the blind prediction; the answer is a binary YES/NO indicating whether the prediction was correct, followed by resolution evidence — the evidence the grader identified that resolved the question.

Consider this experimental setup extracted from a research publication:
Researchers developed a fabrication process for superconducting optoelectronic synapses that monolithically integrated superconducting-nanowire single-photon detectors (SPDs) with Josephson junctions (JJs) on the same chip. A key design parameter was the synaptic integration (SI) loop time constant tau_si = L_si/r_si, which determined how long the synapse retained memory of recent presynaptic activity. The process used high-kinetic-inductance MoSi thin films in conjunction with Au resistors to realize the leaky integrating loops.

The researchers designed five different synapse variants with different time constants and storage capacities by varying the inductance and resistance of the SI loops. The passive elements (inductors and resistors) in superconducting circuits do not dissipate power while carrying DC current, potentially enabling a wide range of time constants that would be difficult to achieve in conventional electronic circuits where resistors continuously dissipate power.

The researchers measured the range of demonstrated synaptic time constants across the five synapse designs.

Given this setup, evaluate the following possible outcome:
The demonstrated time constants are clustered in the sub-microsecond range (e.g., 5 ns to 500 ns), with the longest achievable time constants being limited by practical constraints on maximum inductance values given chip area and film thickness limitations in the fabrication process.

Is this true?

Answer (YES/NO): NO